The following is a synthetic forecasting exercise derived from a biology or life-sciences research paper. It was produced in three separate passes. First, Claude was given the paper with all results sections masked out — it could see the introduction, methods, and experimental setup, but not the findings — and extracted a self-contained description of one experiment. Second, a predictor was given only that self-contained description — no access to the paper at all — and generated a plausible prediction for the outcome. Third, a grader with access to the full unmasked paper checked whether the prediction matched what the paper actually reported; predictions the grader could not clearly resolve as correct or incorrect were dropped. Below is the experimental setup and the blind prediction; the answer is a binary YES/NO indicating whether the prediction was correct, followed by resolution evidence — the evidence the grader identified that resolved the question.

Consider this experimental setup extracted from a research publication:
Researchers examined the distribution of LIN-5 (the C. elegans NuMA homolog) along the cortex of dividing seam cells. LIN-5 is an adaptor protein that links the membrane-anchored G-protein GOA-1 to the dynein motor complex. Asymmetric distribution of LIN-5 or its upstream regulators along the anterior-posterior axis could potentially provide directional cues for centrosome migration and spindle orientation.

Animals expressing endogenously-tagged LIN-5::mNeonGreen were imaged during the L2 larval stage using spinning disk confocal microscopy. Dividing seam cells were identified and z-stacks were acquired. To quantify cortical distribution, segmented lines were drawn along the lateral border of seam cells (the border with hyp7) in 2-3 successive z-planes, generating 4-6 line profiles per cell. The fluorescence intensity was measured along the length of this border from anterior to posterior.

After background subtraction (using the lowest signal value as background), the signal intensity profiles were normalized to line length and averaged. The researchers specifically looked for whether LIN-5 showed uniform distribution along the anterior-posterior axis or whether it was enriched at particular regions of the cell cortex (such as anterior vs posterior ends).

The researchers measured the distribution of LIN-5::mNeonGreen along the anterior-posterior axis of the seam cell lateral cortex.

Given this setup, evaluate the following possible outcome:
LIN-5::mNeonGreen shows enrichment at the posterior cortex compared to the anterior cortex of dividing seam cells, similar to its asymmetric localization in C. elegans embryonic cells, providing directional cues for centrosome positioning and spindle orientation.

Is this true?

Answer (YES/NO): NO